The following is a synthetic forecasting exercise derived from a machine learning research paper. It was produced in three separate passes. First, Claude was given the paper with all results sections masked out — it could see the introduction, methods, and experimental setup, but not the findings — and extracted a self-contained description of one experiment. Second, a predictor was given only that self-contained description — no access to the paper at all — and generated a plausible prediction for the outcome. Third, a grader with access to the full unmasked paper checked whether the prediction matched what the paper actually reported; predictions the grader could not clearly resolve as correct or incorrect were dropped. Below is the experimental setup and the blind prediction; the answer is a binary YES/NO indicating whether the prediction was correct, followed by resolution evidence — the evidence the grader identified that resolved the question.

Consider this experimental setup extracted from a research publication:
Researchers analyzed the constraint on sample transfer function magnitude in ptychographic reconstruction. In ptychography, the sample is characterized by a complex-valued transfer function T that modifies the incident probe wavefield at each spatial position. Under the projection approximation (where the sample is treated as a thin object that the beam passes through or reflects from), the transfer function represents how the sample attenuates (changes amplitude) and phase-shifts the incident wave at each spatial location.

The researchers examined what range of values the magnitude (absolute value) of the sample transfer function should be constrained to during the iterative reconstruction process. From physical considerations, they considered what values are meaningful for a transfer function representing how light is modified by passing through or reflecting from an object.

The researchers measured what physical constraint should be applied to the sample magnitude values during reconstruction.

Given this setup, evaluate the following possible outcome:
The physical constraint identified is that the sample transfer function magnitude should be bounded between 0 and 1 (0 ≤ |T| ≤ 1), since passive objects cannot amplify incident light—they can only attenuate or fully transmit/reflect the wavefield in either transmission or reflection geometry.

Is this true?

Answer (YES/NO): YES